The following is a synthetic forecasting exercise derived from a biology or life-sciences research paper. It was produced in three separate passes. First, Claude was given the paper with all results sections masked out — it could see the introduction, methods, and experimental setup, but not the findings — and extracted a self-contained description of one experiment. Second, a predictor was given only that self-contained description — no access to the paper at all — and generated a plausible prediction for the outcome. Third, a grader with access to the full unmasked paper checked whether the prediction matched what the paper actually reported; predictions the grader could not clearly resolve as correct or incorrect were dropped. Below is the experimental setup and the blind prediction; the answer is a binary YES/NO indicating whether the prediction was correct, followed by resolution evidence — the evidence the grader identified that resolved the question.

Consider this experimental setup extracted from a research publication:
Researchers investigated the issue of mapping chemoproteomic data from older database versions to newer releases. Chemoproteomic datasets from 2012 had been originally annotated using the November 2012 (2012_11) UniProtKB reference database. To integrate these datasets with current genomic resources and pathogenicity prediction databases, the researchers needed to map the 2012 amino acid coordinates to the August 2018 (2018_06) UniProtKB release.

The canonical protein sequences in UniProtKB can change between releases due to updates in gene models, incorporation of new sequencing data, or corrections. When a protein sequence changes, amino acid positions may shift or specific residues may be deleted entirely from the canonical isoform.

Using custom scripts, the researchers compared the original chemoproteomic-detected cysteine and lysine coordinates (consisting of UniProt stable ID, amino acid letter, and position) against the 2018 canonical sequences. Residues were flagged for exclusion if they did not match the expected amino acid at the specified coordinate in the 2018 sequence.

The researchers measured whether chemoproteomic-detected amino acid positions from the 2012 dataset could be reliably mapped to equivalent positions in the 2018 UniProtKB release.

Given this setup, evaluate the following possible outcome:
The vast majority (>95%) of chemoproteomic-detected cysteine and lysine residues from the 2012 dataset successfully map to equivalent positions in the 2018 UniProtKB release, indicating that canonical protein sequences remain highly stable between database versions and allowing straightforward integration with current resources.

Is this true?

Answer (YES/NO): YES